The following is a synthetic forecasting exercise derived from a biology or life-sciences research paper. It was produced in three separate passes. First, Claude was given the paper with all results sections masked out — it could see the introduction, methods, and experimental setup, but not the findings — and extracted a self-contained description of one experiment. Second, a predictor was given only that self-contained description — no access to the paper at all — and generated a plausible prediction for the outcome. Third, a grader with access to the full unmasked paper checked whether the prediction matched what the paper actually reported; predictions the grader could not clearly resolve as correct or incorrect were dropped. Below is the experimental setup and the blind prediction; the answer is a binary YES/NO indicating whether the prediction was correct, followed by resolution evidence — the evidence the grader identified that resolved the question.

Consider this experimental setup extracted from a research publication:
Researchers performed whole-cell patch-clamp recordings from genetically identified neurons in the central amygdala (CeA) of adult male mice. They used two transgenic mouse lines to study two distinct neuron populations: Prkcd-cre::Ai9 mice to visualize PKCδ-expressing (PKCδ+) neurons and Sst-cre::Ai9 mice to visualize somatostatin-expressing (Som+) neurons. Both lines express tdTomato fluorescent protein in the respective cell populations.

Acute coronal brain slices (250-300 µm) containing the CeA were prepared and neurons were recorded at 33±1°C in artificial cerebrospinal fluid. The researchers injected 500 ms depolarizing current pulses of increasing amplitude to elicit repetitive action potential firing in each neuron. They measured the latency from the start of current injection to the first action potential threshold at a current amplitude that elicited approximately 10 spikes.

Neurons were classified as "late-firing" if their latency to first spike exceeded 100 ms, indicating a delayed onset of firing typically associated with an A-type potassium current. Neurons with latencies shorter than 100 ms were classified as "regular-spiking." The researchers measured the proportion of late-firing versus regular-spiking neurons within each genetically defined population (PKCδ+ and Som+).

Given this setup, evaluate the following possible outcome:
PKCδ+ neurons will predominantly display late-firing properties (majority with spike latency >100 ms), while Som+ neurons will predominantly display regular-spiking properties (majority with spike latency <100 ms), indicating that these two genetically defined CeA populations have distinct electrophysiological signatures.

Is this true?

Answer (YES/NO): NO